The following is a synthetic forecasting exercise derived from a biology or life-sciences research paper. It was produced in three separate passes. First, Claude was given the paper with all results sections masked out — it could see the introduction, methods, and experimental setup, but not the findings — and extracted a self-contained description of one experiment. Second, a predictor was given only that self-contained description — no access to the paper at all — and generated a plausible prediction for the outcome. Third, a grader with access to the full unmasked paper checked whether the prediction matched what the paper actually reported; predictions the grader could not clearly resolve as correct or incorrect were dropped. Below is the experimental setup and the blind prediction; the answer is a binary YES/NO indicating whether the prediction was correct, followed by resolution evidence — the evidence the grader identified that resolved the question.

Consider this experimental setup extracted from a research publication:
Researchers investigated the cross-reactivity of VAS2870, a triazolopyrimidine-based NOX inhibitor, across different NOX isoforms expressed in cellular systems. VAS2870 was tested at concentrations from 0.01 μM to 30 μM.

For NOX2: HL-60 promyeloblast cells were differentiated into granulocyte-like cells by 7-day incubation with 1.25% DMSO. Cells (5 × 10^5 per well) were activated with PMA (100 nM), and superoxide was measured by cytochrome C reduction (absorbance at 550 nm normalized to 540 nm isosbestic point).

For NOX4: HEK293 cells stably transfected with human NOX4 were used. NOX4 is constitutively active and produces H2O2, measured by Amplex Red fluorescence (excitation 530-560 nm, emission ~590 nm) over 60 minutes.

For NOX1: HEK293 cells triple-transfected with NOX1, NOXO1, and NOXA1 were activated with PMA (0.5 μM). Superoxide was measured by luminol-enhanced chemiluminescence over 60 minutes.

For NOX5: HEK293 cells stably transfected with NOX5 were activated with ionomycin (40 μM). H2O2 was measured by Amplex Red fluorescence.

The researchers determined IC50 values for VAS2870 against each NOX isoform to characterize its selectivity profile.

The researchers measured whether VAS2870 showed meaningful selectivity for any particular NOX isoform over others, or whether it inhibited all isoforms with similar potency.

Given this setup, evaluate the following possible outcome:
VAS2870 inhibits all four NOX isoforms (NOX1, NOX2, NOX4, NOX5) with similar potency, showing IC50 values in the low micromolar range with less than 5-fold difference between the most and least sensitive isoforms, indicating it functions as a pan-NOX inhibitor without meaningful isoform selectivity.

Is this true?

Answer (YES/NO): NO